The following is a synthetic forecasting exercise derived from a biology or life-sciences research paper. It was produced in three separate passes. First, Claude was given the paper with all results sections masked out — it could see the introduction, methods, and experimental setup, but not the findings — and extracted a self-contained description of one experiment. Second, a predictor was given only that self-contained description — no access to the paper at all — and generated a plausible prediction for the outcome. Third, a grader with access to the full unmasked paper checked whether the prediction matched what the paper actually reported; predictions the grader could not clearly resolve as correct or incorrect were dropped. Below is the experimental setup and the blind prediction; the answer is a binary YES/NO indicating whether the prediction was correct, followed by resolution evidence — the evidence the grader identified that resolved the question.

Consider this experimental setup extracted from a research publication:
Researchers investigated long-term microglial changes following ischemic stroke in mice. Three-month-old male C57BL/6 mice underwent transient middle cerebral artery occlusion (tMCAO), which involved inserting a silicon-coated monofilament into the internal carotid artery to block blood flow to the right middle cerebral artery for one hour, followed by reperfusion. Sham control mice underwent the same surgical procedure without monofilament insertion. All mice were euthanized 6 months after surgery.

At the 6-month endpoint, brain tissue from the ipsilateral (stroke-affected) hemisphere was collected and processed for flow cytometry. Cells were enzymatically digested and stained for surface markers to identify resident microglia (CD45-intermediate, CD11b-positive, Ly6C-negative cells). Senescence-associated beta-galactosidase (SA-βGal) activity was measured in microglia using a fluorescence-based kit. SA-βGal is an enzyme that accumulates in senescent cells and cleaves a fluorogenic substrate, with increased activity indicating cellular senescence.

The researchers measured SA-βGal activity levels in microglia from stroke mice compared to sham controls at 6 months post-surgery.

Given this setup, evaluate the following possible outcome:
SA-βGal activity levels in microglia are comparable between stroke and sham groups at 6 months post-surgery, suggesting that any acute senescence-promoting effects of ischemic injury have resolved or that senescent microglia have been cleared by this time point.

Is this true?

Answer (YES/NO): NO